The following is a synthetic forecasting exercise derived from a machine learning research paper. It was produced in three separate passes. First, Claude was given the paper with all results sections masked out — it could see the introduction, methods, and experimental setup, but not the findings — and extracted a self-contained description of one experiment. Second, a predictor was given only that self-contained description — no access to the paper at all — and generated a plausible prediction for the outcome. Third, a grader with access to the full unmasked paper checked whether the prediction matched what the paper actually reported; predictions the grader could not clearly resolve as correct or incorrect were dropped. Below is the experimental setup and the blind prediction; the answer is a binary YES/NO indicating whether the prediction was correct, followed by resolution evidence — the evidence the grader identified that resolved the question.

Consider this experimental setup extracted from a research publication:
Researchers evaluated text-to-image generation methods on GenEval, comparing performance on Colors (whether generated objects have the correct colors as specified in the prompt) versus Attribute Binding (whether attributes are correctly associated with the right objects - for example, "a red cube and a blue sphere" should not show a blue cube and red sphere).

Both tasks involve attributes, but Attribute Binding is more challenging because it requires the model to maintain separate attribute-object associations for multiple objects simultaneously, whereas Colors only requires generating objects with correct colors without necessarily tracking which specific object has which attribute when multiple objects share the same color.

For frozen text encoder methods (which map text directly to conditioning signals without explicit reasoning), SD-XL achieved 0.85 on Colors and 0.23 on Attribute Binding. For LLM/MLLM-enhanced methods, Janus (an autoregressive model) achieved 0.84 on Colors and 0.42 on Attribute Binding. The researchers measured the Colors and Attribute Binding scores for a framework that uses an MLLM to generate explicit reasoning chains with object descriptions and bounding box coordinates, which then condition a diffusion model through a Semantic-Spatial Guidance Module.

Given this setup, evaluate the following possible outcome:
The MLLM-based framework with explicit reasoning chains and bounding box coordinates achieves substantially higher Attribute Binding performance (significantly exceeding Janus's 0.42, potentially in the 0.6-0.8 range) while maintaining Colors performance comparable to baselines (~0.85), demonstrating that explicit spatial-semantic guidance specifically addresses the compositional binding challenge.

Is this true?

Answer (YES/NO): NO